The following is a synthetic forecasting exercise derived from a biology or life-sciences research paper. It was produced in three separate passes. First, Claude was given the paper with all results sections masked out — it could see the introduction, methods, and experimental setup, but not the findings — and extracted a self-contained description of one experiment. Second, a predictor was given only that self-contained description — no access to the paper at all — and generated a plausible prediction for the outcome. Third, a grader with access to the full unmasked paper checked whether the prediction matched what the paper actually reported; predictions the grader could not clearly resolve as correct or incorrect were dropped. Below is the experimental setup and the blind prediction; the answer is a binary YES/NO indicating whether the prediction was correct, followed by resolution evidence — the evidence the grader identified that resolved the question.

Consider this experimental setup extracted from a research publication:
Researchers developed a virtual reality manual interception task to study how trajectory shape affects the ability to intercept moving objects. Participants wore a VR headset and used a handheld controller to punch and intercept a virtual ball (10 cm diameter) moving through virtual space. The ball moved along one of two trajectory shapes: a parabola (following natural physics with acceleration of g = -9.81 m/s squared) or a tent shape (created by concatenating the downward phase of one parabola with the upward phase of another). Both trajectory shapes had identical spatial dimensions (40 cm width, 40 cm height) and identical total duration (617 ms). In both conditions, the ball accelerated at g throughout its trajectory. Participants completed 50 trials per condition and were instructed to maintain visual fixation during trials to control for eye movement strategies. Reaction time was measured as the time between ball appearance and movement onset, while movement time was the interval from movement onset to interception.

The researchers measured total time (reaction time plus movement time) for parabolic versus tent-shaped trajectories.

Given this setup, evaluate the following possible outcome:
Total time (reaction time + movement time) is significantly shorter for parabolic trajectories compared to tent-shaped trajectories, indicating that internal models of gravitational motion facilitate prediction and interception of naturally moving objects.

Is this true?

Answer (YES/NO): YES